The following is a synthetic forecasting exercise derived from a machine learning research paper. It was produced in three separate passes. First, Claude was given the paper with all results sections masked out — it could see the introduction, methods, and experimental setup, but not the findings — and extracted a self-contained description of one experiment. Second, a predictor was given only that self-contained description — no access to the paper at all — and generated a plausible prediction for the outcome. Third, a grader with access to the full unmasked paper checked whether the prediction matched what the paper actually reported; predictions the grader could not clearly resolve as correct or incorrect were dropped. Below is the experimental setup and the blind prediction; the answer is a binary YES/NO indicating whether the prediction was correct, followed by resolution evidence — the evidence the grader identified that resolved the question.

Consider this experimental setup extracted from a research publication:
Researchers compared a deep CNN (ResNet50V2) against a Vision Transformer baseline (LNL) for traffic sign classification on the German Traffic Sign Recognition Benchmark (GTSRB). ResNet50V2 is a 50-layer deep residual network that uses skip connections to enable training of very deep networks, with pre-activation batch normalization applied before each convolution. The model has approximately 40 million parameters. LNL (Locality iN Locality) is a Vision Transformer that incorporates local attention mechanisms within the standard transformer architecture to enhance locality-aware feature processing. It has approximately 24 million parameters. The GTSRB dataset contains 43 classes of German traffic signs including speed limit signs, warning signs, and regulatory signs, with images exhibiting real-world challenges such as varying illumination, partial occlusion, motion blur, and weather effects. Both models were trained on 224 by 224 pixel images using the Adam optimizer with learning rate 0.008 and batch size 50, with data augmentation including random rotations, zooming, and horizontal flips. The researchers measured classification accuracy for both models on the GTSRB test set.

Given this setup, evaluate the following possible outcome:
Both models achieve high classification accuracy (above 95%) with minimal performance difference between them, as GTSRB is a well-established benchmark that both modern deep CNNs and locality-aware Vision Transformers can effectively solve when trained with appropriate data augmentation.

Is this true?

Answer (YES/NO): YES